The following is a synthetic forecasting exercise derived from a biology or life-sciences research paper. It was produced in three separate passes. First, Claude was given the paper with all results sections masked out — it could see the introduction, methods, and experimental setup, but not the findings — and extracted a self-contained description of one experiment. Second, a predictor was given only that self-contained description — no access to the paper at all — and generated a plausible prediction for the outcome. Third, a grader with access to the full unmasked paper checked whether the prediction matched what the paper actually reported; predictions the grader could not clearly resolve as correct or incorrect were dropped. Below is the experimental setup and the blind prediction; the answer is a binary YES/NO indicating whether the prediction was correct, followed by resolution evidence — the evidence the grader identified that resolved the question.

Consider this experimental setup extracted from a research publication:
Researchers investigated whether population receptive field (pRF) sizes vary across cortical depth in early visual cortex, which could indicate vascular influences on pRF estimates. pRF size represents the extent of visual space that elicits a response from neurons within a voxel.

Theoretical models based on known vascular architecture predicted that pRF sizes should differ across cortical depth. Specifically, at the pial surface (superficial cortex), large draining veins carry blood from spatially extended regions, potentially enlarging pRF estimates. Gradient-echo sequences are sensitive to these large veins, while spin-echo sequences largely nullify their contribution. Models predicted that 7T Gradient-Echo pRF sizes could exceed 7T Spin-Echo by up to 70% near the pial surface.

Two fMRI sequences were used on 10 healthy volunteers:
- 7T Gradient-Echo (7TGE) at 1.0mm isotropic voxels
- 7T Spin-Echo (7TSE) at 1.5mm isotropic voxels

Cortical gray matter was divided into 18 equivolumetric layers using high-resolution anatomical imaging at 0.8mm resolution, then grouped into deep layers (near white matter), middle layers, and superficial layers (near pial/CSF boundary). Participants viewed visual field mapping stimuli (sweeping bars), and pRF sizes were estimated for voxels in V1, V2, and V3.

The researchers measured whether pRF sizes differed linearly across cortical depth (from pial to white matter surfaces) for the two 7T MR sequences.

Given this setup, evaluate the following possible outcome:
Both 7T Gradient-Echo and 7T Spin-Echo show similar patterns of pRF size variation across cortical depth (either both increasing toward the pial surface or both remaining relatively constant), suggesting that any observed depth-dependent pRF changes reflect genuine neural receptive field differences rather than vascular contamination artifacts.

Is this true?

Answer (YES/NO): YES